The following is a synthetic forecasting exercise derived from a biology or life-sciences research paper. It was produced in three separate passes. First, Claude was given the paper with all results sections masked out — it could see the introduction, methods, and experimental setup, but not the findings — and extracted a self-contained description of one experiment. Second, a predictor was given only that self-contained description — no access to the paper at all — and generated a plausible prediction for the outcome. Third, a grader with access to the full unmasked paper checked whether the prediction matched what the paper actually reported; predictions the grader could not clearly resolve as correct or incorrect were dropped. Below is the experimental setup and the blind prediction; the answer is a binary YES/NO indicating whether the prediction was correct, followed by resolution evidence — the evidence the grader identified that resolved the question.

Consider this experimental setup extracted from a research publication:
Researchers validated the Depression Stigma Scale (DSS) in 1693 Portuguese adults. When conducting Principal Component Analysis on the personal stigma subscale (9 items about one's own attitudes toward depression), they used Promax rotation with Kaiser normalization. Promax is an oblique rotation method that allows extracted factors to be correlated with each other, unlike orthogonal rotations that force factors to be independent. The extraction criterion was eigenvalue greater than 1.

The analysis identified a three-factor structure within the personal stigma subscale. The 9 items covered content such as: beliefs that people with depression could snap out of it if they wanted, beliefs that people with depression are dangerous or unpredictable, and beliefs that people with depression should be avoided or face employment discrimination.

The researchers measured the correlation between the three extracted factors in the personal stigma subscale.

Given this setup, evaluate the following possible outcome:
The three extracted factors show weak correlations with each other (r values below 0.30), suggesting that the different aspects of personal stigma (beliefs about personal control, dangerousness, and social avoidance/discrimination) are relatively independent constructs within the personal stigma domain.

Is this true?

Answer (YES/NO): NO